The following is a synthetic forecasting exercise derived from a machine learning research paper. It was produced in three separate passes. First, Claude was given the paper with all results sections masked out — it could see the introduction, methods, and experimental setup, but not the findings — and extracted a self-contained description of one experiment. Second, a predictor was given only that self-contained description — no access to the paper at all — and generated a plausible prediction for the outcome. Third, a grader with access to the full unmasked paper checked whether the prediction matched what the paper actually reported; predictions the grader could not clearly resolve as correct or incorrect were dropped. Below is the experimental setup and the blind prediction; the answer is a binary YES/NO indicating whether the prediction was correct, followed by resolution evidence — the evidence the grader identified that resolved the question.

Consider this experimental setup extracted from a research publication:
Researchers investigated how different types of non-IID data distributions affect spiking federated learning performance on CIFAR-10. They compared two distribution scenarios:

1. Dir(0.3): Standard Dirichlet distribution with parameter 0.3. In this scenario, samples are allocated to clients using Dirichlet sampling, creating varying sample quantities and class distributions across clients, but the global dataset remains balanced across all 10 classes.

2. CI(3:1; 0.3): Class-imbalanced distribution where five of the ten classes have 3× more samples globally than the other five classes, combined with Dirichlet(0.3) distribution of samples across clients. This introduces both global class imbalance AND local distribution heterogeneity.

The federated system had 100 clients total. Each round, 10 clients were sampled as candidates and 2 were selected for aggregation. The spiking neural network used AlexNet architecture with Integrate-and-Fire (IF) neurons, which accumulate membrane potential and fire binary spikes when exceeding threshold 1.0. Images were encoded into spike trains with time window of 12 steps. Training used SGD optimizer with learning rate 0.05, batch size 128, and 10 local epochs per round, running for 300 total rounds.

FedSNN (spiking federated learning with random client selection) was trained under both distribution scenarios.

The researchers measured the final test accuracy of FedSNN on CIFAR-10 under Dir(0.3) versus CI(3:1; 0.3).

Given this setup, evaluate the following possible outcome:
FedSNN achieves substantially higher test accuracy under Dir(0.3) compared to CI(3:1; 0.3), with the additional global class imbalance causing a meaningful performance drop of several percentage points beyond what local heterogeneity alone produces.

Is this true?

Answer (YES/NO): YES